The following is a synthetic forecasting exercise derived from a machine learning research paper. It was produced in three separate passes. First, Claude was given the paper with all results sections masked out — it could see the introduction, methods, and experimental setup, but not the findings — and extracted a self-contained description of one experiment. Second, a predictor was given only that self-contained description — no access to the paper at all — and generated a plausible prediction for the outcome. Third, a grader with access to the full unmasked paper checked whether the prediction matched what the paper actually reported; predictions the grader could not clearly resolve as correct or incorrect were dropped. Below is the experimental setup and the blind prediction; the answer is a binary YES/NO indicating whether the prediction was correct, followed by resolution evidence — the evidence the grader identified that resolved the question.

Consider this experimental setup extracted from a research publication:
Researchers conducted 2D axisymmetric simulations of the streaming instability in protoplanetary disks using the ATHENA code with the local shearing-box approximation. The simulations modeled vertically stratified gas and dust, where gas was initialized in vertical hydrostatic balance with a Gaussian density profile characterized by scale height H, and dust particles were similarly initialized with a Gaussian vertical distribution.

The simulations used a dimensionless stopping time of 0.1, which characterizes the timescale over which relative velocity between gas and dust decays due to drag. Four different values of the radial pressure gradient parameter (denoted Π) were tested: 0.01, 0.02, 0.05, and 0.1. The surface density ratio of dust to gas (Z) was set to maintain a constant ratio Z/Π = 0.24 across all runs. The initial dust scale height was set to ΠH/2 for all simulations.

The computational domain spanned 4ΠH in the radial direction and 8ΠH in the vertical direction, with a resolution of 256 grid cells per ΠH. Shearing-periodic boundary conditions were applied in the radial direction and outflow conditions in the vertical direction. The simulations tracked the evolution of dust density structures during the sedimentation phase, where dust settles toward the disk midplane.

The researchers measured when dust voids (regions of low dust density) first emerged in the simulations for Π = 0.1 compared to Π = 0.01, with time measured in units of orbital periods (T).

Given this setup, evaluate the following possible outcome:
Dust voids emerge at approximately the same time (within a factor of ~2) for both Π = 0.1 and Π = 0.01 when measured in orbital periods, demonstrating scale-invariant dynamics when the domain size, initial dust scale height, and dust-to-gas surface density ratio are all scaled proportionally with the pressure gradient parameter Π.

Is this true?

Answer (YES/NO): NO